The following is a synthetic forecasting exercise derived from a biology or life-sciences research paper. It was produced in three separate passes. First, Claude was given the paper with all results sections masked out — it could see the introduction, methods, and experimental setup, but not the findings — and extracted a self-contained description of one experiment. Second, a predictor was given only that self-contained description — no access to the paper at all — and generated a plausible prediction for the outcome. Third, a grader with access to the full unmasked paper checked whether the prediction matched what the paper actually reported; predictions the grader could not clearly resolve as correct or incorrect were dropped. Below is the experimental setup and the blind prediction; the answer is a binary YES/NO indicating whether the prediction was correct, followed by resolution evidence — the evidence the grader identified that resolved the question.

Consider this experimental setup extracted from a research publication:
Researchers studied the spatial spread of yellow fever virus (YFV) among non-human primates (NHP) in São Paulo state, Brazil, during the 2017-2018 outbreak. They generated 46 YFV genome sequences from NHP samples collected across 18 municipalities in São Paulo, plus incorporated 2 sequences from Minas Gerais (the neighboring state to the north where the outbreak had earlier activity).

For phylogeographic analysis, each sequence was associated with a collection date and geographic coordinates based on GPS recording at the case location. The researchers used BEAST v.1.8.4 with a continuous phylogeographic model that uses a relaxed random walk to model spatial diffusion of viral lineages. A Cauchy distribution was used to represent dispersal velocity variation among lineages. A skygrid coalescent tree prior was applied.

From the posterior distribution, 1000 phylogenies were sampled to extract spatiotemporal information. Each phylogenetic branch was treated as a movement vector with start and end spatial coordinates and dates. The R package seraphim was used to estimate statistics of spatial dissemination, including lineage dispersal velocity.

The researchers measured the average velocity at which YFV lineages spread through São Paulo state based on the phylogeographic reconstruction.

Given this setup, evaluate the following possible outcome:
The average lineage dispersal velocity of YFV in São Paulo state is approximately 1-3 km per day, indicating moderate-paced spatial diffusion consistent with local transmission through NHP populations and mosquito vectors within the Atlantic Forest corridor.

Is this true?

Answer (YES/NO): NO